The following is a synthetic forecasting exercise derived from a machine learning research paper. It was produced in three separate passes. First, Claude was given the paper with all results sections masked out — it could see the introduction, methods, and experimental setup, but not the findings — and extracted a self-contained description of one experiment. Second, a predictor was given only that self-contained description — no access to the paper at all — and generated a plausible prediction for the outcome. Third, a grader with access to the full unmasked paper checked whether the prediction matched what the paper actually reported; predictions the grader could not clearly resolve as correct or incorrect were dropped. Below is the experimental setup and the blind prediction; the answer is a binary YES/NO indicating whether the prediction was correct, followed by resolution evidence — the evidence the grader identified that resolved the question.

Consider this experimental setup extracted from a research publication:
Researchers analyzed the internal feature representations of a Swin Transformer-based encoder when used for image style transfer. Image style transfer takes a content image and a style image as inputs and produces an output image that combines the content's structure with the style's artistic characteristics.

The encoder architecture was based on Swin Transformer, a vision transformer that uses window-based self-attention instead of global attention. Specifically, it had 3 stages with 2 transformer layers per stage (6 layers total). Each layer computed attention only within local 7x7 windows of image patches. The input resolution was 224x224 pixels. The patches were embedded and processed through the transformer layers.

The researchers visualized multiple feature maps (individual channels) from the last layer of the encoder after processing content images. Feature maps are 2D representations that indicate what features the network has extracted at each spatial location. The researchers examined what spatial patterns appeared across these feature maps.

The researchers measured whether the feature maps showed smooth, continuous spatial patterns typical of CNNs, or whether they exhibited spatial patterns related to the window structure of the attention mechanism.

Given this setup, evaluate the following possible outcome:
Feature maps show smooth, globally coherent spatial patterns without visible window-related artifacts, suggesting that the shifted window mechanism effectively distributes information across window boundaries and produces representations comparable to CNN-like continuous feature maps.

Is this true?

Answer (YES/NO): NO